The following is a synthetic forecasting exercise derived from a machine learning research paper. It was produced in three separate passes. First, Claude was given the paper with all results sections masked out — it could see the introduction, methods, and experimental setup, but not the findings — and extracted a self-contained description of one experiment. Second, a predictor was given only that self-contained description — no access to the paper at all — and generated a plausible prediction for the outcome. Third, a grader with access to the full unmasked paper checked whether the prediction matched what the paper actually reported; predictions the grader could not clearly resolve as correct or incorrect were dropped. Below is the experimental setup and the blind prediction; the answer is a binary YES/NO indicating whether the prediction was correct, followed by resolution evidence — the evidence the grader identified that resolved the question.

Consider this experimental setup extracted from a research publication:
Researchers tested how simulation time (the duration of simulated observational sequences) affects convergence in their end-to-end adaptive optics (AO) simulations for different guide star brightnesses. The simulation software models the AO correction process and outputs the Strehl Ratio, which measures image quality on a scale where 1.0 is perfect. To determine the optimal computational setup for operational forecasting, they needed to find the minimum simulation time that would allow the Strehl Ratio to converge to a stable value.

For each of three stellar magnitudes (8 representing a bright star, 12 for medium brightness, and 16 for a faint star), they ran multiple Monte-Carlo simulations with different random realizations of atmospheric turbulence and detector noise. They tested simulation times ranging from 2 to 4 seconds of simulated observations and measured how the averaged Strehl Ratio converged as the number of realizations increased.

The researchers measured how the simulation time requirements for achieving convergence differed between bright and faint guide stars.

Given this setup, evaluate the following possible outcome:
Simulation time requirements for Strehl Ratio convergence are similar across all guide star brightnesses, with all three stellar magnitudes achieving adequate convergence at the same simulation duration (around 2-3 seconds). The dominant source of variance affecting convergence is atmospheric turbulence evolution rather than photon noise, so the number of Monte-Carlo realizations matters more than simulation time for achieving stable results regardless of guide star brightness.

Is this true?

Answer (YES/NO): NO